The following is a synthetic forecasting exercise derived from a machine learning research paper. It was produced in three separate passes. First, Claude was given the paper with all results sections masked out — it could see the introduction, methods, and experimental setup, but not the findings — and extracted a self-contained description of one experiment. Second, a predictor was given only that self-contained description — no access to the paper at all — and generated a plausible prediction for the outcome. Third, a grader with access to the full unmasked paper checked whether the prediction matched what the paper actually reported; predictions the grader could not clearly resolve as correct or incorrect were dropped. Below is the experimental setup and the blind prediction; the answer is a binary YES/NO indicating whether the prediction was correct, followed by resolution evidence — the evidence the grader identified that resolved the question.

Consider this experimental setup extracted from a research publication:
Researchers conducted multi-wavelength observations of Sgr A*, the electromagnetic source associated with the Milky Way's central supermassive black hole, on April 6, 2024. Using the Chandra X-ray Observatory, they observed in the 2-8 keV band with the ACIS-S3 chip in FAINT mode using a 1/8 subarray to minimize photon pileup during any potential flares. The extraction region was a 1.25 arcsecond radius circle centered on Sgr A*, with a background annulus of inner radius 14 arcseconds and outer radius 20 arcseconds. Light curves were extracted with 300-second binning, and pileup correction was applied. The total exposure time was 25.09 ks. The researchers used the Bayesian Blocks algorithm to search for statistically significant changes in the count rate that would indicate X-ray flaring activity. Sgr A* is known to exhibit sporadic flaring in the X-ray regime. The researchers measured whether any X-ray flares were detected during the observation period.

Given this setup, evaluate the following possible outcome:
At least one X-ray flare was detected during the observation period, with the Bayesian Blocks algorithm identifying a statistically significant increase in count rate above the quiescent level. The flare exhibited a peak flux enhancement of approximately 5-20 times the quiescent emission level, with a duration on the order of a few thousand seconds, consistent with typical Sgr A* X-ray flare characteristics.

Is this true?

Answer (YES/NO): NO